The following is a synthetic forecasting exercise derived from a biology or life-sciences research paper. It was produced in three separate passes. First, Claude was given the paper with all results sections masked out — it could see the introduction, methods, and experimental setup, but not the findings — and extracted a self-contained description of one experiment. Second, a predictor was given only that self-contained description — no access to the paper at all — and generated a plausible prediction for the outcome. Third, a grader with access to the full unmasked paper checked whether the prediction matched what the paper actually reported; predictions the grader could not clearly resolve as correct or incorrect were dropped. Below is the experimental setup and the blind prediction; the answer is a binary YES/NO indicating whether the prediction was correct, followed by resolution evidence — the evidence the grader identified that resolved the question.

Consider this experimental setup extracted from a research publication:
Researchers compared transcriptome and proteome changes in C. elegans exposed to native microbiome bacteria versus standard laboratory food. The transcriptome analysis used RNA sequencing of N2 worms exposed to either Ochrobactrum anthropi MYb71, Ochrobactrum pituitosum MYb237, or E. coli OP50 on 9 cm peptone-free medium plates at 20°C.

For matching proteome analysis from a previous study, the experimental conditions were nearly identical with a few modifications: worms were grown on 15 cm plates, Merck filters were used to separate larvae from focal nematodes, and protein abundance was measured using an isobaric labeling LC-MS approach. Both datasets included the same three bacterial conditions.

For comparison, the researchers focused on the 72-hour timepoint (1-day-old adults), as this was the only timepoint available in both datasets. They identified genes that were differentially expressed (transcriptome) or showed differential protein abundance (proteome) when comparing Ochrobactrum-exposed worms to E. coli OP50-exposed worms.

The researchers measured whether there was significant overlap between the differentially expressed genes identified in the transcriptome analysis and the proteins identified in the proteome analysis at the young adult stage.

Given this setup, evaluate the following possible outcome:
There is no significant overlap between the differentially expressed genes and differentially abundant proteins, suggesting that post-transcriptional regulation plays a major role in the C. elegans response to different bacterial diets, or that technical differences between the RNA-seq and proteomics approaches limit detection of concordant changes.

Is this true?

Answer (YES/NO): NO